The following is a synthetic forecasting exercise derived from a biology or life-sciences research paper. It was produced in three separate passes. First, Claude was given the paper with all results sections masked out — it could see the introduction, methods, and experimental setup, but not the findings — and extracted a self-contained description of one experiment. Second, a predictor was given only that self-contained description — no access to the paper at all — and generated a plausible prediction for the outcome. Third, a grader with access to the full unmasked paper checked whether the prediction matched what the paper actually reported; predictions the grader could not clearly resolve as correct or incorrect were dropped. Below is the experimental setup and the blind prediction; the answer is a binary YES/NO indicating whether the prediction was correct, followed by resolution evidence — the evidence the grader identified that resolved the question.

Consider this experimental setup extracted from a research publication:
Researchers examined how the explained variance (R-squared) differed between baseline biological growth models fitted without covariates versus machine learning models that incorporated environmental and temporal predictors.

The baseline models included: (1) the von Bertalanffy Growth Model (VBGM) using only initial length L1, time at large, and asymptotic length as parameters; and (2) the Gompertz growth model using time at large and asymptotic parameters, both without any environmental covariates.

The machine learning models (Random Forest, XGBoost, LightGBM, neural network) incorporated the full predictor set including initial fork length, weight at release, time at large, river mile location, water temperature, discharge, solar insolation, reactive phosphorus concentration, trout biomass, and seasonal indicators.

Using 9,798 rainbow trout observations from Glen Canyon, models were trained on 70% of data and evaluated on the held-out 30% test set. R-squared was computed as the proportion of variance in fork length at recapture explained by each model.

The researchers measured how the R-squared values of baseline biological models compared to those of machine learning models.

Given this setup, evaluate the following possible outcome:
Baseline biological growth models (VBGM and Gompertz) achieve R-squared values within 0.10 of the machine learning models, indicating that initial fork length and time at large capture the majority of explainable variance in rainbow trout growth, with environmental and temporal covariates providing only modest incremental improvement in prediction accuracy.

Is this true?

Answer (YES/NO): NO